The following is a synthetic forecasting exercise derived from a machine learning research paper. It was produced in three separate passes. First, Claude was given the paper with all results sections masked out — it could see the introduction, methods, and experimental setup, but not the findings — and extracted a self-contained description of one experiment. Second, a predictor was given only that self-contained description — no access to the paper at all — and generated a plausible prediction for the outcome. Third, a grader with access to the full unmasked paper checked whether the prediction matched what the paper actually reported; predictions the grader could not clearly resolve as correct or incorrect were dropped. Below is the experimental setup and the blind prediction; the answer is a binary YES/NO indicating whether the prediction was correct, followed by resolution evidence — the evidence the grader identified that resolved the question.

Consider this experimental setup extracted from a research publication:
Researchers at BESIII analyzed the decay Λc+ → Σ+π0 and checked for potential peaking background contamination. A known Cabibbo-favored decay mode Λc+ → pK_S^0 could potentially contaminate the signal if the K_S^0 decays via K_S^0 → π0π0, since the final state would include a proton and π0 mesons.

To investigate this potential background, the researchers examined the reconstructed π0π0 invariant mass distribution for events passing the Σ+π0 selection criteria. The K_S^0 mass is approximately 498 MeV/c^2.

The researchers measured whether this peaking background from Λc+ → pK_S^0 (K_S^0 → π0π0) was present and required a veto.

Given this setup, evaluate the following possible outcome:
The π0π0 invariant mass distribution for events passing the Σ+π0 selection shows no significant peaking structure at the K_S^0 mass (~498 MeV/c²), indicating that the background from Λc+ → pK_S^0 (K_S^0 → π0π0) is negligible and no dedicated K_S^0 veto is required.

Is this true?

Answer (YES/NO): NO